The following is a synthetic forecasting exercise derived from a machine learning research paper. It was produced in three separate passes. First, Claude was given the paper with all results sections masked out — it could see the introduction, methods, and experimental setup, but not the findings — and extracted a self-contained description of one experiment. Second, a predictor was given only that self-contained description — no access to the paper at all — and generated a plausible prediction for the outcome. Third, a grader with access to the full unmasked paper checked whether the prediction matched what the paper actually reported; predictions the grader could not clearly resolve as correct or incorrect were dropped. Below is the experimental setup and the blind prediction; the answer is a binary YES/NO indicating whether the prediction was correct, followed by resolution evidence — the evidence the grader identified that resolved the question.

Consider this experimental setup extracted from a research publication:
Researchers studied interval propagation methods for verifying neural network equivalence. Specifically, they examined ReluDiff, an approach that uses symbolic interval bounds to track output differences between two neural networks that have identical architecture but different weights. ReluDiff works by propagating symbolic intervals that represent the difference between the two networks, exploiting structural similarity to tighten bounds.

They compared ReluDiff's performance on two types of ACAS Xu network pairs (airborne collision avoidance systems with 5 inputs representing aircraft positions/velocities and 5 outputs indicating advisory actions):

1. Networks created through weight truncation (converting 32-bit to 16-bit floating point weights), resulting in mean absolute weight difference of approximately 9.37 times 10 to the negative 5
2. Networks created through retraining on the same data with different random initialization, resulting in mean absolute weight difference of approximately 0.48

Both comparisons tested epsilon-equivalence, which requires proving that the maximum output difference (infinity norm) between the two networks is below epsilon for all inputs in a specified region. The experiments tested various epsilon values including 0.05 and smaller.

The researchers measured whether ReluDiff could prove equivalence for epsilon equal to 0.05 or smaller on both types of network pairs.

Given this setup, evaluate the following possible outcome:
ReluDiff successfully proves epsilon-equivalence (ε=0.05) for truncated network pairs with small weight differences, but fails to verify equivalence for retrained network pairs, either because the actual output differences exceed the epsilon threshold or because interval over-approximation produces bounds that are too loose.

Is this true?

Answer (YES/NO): YES